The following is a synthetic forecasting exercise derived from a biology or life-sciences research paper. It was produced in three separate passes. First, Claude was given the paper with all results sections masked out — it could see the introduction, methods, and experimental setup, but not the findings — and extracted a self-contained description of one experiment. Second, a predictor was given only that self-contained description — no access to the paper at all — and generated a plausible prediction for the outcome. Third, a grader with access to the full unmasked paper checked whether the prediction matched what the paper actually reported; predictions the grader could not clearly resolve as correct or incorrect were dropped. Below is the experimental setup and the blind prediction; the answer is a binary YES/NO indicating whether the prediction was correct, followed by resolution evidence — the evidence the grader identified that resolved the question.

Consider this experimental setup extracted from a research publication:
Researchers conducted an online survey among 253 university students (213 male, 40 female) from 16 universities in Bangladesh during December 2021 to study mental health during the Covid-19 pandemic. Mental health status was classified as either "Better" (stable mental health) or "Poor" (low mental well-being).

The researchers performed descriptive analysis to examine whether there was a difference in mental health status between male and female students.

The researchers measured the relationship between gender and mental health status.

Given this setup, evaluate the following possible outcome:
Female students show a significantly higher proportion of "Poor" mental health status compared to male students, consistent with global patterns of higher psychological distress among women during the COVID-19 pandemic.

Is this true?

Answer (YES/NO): YES